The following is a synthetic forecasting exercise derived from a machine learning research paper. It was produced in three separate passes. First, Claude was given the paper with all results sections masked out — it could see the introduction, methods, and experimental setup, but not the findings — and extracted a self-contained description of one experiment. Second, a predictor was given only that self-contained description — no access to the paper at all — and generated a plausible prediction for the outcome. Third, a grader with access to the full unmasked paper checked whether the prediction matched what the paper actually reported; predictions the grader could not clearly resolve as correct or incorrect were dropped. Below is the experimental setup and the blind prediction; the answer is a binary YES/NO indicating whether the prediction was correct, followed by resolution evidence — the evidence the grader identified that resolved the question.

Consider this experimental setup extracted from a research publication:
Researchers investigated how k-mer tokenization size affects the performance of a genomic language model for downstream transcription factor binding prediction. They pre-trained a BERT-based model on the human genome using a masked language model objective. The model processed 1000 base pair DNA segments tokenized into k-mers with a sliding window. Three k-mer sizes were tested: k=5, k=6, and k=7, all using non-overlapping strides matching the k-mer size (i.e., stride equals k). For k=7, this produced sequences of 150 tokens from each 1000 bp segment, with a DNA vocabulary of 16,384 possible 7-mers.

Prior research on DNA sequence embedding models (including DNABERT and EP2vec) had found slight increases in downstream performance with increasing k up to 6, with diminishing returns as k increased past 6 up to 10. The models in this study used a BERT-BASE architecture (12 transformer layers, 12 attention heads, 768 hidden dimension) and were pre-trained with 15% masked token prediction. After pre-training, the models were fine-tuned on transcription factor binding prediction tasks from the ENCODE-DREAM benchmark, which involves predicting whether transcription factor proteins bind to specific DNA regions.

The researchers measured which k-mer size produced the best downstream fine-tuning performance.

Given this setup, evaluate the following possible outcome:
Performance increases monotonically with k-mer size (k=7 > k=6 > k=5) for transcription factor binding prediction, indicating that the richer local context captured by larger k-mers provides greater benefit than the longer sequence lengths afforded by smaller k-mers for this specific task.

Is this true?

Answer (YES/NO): YES